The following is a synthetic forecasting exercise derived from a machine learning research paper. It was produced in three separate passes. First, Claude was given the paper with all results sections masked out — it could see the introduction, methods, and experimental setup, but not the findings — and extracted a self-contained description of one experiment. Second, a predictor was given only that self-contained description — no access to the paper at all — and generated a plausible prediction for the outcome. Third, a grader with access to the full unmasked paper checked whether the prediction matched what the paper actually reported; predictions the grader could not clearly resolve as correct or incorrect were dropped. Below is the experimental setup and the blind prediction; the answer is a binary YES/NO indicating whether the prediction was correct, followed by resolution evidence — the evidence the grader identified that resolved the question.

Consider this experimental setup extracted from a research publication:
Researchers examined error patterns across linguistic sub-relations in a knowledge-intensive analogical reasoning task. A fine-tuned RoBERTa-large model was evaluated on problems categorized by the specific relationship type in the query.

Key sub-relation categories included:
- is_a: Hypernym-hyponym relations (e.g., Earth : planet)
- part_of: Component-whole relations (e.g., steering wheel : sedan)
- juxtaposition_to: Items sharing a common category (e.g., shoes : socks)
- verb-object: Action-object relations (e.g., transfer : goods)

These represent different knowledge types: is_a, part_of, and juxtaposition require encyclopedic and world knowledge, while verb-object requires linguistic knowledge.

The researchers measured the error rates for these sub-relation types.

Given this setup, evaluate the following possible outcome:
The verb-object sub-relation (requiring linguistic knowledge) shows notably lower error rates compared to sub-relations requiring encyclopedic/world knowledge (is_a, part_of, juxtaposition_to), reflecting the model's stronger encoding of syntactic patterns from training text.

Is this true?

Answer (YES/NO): YES